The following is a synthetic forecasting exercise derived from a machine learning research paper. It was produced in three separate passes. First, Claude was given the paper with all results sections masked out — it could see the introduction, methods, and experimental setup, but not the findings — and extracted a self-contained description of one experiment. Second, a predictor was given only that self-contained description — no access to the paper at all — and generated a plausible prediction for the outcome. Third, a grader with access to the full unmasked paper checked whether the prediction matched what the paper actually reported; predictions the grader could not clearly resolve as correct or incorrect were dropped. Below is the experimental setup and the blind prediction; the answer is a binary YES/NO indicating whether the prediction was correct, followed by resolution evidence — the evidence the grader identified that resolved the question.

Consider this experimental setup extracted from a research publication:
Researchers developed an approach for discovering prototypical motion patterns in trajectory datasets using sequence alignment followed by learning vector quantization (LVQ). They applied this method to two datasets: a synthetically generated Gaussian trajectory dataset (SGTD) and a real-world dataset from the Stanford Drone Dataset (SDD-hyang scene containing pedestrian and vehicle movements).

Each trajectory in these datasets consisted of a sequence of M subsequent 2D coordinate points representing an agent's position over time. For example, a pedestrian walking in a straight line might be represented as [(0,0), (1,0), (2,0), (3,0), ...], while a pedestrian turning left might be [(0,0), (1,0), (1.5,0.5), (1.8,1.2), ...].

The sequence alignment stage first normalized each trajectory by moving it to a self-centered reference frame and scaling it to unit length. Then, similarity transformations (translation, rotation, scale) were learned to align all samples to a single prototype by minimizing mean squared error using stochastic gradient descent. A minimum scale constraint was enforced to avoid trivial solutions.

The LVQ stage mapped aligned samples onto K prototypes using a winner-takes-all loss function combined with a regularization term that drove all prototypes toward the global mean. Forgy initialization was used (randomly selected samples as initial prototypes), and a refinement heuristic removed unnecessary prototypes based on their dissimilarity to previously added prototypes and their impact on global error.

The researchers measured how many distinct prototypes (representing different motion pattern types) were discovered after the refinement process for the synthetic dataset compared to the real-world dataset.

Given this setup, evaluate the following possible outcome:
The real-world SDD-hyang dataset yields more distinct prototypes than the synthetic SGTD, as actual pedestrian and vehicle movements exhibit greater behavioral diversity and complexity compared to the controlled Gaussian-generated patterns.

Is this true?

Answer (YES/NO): YES